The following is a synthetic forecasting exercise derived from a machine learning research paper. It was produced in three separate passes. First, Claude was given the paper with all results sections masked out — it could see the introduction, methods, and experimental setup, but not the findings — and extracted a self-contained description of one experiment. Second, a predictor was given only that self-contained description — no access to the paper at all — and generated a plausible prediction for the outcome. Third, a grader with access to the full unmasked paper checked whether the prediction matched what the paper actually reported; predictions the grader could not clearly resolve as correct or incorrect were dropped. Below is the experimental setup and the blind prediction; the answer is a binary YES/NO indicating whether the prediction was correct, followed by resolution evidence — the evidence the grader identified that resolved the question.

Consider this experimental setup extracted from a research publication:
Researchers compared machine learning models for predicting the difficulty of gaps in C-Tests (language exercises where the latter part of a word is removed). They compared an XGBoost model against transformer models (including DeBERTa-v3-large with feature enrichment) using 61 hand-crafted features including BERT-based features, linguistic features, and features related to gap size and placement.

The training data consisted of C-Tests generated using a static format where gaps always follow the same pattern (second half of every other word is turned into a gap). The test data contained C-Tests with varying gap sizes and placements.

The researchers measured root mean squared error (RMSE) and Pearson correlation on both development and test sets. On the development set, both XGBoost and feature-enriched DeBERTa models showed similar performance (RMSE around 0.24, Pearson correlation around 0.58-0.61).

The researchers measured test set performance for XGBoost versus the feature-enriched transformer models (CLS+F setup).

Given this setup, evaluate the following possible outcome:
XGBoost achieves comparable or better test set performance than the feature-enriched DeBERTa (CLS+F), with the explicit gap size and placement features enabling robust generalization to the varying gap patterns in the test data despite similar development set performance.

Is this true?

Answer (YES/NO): YES